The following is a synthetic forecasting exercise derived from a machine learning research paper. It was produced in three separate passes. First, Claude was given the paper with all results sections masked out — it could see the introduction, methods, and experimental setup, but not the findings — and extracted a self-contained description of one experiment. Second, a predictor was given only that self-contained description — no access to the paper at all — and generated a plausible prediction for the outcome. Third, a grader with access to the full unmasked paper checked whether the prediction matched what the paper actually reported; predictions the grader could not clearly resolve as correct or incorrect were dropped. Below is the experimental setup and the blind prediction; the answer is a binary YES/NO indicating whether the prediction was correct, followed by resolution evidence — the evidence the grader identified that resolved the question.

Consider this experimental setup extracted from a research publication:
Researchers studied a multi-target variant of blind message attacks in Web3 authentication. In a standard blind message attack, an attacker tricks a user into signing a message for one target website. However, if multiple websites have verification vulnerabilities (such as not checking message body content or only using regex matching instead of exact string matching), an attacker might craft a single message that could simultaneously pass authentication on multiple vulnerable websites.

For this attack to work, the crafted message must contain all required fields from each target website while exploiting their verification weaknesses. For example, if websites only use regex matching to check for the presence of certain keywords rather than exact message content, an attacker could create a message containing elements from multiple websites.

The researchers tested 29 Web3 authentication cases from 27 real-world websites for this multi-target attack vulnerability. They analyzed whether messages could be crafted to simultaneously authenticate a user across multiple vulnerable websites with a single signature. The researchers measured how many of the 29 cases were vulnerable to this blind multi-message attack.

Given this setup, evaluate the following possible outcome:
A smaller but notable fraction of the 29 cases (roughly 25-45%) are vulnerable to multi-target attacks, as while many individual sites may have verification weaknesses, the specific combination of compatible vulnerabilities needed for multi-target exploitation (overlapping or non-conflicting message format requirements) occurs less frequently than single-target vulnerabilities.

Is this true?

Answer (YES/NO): NO